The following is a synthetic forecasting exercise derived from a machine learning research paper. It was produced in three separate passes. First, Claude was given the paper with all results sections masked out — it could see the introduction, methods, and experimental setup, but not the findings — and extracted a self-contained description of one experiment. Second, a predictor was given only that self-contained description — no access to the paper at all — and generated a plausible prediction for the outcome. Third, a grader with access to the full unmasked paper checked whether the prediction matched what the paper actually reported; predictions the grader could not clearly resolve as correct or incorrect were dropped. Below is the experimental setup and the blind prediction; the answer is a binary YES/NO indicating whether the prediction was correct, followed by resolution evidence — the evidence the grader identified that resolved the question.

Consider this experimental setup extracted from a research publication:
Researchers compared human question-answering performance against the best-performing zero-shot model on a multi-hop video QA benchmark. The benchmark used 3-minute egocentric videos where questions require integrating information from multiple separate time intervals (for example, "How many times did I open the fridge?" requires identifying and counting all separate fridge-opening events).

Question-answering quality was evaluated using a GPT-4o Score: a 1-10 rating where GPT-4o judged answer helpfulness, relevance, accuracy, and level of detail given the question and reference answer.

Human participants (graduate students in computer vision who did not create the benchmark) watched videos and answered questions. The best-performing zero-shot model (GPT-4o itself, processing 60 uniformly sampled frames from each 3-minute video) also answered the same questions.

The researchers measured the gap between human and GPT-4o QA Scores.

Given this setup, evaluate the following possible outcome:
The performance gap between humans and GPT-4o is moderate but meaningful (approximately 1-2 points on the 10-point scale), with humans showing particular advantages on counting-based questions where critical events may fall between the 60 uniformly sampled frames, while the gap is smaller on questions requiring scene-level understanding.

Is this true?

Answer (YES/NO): NO